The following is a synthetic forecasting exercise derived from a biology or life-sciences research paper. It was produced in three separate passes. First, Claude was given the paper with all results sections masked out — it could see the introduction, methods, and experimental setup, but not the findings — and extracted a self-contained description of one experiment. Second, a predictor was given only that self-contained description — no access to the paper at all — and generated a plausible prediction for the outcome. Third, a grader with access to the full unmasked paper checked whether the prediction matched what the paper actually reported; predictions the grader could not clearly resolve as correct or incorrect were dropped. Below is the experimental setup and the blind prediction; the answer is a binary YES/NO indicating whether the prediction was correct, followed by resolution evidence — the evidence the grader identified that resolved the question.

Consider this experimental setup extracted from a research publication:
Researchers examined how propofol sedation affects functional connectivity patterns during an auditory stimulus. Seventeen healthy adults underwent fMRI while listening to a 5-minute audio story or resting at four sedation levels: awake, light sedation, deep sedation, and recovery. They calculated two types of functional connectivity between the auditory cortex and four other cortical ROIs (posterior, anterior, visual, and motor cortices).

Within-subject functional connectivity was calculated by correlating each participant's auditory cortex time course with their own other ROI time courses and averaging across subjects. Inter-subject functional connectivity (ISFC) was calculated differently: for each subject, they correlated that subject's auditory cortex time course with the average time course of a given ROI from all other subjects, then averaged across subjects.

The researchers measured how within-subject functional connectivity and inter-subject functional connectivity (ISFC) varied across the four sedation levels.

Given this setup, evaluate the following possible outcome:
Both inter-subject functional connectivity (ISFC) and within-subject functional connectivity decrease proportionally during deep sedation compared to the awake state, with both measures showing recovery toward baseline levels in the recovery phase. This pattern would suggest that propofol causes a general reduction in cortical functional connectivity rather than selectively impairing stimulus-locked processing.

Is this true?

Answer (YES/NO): NO